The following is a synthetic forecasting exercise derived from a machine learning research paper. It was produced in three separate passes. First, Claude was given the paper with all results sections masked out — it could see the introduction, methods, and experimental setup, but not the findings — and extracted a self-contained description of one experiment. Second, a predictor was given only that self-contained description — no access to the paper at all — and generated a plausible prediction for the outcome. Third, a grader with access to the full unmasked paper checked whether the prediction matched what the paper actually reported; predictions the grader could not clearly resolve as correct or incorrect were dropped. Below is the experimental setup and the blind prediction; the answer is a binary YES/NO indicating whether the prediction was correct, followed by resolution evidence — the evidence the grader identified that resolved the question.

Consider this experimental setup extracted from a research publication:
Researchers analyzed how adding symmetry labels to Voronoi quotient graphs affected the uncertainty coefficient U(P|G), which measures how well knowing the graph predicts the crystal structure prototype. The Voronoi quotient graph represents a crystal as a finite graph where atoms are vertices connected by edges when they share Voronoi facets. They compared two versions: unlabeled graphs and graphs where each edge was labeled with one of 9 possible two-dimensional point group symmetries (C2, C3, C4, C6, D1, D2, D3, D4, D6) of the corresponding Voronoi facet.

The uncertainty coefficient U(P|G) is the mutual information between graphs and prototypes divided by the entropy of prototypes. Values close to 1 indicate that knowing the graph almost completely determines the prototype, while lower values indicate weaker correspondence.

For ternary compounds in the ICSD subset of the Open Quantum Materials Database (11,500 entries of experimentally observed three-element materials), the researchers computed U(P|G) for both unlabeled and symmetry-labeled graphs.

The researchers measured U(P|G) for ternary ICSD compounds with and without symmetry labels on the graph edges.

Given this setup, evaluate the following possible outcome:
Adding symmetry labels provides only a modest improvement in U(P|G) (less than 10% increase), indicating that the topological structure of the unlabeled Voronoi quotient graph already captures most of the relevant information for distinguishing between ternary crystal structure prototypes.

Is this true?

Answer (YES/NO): YES